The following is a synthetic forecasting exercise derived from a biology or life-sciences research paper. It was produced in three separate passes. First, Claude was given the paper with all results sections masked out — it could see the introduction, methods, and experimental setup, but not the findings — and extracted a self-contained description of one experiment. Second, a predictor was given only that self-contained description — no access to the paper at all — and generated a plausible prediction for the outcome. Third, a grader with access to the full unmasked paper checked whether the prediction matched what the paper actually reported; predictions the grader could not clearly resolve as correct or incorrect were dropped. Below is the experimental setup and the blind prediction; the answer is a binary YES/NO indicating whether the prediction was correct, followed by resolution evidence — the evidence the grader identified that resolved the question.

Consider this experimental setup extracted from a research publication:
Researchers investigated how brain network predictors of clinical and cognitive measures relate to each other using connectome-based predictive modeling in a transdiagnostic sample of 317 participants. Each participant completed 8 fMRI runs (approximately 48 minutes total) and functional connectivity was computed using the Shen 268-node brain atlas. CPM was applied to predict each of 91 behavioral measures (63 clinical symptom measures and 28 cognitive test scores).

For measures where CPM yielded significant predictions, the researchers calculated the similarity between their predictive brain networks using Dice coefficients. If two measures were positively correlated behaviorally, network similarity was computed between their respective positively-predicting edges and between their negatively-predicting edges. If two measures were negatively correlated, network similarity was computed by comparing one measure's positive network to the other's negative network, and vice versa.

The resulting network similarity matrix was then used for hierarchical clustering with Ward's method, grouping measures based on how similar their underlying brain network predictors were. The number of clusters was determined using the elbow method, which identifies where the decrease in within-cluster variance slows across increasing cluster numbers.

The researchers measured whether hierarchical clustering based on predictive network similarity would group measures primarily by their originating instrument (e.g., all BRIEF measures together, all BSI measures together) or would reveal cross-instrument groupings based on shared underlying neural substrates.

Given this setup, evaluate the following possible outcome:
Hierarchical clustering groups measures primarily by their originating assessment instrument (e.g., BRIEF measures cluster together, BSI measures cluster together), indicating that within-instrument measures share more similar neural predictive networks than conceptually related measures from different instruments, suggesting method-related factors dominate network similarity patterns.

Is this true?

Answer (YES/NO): NO